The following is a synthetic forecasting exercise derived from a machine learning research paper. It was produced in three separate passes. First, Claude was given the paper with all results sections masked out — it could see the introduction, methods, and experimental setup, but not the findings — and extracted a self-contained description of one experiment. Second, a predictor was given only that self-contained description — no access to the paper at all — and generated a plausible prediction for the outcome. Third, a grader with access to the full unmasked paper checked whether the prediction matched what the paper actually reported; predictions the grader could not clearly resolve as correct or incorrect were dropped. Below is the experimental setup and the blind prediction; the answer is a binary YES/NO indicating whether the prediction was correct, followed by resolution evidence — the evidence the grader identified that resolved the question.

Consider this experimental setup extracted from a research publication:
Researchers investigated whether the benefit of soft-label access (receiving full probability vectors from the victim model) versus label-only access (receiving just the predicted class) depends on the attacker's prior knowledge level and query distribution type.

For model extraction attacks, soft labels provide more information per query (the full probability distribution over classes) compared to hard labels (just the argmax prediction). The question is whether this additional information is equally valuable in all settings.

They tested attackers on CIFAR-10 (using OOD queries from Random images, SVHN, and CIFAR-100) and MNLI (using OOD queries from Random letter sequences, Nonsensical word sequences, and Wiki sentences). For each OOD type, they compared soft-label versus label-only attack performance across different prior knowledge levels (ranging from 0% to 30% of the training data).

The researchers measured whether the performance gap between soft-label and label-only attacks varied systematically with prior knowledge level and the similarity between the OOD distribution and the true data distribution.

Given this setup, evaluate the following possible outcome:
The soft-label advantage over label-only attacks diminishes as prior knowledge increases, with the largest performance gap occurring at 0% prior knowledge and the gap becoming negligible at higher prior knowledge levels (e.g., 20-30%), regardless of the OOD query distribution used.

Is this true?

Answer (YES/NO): NO